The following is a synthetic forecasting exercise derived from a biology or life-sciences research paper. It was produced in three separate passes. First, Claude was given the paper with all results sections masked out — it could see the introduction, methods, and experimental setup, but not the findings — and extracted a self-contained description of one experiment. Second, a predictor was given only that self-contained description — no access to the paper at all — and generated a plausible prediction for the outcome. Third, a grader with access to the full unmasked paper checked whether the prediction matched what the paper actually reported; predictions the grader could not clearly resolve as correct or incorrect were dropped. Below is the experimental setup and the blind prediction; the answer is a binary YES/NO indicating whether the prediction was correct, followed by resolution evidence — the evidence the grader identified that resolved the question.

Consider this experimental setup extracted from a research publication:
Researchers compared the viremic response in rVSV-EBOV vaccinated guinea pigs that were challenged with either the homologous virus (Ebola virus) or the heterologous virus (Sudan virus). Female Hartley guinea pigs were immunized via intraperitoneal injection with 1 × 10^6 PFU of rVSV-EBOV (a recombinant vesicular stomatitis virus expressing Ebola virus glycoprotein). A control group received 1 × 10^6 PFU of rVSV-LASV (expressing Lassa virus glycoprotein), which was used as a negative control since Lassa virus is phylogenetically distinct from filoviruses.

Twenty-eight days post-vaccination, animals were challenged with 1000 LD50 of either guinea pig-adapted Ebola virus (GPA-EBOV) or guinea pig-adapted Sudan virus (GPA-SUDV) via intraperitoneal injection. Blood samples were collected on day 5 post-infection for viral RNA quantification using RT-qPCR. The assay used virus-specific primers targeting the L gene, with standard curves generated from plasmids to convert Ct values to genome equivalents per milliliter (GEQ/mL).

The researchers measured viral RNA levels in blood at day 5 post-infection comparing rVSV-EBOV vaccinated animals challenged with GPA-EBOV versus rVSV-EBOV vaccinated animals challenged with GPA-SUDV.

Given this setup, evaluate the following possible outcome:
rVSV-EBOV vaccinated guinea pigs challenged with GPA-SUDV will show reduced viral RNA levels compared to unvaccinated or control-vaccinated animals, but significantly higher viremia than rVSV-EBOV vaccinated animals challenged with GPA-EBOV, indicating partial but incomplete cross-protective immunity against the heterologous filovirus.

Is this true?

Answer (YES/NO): NO